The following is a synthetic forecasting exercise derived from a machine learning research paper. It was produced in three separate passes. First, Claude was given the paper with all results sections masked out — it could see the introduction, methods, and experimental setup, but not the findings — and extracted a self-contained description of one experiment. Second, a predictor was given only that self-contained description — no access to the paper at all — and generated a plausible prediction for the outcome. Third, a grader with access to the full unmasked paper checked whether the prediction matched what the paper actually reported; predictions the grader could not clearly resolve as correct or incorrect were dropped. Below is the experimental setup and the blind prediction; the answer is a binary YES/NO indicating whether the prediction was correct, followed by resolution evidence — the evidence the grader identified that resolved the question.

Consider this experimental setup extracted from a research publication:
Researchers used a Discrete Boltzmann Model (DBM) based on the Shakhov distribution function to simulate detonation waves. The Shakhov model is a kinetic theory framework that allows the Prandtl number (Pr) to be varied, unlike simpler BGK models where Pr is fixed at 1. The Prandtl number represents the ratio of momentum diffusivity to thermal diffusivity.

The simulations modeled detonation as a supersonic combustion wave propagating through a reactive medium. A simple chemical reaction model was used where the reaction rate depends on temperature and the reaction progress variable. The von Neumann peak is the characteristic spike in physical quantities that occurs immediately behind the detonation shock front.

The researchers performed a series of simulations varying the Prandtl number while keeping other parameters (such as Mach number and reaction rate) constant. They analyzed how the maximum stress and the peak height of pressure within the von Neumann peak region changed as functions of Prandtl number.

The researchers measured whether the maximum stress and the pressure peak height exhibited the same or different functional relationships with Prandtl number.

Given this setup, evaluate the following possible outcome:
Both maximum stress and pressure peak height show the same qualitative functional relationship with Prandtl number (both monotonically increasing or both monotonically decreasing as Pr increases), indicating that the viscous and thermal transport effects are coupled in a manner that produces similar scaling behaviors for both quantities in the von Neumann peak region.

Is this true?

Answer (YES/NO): NO